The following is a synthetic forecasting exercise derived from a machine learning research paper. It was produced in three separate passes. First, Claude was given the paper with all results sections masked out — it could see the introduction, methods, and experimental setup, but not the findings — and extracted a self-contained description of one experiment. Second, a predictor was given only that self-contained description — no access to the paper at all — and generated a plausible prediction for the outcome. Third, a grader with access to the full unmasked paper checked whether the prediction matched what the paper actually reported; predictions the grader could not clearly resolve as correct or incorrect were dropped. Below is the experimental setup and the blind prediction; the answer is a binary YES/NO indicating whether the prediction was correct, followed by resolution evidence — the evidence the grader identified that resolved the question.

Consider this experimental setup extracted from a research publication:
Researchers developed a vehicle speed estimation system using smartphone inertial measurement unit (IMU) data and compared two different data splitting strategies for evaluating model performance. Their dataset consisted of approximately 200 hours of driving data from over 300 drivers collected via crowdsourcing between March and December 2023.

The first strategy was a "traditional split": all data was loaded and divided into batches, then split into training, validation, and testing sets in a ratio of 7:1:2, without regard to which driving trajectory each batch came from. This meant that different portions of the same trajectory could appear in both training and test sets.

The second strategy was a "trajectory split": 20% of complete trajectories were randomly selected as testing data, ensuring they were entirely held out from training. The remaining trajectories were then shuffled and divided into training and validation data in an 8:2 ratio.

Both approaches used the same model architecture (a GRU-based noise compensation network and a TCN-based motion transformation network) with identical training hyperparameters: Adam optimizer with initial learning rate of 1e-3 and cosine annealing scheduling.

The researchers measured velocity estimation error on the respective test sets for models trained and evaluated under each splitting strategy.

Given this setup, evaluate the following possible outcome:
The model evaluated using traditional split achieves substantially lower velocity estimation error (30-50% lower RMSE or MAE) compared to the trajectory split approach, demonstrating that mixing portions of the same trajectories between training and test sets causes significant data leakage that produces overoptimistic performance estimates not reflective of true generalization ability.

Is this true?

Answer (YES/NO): YES